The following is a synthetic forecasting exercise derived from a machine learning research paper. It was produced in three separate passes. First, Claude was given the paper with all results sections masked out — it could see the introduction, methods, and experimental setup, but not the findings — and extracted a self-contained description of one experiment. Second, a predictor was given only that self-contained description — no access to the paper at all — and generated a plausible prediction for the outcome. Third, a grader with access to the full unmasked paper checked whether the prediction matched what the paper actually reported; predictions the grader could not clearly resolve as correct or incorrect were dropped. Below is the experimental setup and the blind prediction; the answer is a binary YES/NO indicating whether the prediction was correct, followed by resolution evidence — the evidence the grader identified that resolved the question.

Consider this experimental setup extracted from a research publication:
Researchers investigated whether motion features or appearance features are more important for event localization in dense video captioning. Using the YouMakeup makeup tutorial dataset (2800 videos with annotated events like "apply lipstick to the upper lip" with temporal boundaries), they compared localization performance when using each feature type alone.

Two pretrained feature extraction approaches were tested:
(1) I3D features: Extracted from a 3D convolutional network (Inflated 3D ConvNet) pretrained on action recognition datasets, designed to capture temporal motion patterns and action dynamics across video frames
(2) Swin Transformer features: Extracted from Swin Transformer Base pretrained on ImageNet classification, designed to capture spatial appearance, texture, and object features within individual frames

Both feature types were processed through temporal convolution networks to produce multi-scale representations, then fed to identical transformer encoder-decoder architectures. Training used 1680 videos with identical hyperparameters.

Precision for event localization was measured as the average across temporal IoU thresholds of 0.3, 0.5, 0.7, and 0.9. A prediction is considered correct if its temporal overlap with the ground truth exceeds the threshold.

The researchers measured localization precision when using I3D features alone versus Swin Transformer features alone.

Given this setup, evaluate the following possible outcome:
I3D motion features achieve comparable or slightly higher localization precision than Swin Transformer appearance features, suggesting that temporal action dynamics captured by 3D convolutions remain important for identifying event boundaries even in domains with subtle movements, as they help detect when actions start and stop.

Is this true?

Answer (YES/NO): YES